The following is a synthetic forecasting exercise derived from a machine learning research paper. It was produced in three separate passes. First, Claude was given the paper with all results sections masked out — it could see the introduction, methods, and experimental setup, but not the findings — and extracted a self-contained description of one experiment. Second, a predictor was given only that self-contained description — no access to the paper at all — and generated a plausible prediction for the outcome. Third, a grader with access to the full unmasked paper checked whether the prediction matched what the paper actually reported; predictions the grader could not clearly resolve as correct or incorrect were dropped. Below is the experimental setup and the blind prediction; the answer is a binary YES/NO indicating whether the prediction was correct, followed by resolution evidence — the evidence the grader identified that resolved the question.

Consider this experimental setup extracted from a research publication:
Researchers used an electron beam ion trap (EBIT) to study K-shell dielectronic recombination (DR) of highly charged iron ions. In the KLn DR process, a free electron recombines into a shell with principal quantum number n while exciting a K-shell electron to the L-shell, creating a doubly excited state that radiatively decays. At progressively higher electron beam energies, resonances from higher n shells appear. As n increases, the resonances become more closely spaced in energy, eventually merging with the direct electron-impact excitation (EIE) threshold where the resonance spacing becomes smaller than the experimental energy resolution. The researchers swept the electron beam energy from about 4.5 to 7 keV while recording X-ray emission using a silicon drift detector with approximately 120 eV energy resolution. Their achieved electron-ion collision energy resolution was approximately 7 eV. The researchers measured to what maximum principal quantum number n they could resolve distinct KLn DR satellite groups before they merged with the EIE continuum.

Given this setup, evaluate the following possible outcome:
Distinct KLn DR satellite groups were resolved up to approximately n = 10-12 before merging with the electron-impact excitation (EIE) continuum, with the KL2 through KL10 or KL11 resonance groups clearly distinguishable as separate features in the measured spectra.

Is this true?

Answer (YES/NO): YES